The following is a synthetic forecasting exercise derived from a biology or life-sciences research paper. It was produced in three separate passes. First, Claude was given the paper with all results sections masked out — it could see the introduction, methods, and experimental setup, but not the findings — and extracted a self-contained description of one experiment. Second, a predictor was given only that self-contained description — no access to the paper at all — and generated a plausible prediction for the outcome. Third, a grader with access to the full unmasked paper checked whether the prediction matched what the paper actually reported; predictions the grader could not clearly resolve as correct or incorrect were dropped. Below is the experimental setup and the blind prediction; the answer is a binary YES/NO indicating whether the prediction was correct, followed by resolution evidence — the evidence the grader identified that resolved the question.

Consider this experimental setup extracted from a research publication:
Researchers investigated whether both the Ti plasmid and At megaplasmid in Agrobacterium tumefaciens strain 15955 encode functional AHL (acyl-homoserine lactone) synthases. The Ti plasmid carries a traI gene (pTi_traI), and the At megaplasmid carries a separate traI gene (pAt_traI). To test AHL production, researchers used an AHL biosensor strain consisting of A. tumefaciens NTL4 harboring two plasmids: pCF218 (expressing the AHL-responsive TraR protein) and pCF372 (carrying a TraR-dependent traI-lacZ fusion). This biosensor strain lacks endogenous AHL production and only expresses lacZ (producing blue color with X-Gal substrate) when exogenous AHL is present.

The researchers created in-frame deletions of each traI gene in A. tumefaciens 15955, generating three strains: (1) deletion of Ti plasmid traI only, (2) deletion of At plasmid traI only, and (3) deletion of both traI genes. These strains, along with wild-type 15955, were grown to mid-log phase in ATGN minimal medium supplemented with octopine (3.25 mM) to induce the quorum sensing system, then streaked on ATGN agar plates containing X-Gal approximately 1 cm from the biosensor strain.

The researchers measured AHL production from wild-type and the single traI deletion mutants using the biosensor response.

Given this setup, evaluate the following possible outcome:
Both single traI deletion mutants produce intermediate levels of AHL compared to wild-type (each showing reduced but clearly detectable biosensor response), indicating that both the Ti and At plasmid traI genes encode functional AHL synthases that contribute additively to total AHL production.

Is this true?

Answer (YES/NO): YES